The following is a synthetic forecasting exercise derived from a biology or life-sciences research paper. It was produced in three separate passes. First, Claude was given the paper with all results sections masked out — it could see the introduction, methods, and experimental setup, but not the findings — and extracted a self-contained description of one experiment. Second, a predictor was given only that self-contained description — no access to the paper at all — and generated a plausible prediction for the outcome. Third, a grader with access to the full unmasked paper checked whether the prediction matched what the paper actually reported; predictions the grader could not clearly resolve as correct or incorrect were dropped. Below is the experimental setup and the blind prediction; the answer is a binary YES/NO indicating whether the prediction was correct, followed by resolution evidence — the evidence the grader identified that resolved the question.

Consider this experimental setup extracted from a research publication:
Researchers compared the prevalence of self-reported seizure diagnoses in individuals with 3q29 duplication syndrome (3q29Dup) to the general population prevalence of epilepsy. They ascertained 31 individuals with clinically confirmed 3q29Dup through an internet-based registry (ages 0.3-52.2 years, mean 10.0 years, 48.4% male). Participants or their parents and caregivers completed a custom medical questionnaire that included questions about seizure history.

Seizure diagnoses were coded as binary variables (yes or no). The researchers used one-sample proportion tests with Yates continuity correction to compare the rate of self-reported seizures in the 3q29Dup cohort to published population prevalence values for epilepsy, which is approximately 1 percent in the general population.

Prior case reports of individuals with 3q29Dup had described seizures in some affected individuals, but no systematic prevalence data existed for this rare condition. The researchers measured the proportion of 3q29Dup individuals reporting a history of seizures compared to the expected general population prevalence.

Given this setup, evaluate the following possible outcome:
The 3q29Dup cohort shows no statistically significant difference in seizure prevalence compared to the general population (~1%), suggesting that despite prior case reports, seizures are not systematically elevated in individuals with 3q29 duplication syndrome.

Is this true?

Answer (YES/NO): NO